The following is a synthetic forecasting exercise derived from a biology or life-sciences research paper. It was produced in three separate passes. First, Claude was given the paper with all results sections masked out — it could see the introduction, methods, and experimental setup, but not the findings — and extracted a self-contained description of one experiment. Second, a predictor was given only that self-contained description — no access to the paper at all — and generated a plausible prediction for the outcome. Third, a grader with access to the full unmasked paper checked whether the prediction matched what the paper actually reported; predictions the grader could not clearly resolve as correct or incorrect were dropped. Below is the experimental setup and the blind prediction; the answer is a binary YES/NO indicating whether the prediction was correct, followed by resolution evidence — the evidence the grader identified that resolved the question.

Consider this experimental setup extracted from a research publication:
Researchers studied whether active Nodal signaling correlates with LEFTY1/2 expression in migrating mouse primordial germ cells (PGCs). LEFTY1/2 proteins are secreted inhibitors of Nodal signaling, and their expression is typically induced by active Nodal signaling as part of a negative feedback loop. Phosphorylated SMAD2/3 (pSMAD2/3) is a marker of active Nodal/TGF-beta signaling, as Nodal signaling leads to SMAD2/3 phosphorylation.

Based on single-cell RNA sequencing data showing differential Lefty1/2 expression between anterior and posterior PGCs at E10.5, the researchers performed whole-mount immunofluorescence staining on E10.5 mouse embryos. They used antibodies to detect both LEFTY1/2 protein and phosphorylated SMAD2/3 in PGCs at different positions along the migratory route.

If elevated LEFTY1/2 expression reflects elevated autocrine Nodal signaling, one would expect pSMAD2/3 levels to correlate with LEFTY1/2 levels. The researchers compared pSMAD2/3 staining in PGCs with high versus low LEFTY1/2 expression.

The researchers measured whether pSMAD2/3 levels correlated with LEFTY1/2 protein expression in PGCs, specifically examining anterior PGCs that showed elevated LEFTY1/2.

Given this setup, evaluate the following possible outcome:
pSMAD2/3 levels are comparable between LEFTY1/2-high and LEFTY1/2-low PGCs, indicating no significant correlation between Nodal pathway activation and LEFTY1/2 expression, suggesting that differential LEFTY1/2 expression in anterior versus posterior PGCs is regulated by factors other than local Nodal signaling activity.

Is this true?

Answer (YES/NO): NO